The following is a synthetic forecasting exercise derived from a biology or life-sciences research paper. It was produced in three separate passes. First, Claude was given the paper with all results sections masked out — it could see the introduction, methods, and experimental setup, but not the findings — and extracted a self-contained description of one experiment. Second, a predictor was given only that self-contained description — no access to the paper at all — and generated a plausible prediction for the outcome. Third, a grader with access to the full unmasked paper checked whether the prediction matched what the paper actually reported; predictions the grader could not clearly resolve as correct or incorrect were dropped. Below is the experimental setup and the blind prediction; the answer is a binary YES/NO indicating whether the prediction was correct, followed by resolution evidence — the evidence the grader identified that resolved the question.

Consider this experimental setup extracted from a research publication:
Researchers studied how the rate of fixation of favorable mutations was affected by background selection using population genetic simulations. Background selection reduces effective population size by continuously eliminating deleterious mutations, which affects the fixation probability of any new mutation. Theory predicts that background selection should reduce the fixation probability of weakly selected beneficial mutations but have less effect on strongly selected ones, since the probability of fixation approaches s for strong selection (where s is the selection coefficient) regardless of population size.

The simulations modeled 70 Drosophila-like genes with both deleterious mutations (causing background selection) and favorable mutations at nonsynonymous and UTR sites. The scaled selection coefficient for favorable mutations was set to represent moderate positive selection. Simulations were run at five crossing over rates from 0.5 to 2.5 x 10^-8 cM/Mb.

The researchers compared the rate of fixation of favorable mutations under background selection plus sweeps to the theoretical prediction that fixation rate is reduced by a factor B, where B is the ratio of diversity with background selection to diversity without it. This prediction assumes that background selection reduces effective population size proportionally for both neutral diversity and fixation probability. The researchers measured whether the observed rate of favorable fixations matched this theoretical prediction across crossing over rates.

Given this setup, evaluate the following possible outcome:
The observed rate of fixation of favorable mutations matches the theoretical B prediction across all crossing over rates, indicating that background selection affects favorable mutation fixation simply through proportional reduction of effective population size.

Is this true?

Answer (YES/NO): NO